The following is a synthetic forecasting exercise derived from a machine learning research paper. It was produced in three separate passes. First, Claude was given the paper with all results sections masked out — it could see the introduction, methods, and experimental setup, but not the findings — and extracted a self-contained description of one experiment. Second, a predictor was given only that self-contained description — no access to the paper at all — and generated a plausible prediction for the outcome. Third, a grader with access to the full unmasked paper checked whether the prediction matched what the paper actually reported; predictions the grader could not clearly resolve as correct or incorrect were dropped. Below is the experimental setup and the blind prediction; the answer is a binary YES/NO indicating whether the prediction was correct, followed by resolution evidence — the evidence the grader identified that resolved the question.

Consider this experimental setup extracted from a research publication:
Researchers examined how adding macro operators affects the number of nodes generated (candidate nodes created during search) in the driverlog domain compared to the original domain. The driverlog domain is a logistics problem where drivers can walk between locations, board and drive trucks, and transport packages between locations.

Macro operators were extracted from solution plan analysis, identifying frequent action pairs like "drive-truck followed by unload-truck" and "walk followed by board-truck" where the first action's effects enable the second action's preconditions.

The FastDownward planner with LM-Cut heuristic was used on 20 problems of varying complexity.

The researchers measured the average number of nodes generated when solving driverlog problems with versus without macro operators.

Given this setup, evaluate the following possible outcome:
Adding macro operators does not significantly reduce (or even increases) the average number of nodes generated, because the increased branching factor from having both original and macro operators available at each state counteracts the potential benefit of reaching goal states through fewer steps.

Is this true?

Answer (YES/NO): YES